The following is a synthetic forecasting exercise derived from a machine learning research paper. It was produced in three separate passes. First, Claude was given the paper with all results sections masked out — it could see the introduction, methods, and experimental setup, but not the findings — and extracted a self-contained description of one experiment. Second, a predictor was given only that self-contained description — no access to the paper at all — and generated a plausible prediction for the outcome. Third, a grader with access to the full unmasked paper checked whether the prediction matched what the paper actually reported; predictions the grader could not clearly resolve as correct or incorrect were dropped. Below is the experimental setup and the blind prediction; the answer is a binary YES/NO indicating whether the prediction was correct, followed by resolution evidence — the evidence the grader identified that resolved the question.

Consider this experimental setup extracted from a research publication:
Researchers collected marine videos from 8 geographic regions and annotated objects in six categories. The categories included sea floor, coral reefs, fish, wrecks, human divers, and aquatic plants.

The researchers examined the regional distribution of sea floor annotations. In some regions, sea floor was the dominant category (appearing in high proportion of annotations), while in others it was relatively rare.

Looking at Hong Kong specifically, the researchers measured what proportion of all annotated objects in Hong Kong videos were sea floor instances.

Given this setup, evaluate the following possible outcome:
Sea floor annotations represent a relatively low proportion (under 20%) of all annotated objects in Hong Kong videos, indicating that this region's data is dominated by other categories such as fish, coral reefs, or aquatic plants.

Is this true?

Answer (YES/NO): NO